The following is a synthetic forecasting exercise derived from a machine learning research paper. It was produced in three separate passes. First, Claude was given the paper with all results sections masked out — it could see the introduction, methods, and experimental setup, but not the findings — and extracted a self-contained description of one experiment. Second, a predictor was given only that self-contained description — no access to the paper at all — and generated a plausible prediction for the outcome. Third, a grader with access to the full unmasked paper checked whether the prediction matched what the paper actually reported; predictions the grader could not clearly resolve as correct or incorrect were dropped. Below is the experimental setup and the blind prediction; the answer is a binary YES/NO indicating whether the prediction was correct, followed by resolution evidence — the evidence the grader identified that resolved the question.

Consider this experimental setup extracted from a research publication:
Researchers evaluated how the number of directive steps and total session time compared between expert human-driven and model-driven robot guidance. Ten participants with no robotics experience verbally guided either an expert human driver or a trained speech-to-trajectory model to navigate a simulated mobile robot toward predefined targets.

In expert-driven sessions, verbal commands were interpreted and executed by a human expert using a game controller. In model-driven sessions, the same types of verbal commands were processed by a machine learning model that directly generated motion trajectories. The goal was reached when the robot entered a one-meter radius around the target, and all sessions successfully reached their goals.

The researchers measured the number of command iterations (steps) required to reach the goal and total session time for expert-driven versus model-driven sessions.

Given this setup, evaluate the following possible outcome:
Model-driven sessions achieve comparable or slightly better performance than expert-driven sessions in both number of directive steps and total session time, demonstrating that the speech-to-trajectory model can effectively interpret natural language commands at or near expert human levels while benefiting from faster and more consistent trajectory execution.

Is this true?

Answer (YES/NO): NO